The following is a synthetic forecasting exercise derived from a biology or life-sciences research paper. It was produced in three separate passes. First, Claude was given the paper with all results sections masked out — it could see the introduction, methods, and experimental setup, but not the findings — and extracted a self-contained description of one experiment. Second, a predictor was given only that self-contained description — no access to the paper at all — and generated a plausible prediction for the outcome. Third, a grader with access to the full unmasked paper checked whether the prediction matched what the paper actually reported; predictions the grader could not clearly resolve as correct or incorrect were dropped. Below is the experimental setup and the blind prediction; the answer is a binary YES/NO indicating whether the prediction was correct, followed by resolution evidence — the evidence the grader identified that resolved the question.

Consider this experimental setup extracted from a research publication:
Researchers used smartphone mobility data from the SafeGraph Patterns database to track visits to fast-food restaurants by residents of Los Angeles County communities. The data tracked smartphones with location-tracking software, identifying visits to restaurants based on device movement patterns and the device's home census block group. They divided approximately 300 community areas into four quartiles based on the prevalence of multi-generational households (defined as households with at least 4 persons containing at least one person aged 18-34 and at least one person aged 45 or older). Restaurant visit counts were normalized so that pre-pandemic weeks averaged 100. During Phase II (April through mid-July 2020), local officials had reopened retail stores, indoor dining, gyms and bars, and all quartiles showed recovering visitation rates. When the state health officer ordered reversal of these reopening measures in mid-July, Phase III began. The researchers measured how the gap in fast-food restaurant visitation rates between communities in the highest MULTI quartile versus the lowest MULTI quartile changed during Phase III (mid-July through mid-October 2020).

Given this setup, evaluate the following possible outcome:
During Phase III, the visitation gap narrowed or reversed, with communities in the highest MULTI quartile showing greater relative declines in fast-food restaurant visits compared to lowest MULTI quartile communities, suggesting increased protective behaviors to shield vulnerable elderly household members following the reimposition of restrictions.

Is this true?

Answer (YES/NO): YES